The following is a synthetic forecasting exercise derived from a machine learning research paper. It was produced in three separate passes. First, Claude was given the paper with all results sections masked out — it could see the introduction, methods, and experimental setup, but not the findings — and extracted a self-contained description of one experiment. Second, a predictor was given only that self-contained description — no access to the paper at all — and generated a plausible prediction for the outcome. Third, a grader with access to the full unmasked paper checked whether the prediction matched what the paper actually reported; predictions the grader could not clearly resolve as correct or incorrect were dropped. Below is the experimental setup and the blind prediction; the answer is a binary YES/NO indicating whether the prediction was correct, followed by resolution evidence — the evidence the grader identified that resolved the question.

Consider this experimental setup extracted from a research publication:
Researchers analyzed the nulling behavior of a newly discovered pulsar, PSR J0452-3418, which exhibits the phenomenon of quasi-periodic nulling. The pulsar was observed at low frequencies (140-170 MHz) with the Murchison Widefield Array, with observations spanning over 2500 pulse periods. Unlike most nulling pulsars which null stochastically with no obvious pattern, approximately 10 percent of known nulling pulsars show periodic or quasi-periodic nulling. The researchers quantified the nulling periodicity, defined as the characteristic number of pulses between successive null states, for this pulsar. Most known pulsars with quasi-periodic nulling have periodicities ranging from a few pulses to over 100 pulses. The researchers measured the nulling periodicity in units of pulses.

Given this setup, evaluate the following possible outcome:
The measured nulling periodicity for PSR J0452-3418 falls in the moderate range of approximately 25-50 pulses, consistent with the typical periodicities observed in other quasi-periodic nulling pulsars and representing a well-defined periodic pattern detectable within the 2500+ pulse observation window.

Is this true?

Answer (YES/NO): YES